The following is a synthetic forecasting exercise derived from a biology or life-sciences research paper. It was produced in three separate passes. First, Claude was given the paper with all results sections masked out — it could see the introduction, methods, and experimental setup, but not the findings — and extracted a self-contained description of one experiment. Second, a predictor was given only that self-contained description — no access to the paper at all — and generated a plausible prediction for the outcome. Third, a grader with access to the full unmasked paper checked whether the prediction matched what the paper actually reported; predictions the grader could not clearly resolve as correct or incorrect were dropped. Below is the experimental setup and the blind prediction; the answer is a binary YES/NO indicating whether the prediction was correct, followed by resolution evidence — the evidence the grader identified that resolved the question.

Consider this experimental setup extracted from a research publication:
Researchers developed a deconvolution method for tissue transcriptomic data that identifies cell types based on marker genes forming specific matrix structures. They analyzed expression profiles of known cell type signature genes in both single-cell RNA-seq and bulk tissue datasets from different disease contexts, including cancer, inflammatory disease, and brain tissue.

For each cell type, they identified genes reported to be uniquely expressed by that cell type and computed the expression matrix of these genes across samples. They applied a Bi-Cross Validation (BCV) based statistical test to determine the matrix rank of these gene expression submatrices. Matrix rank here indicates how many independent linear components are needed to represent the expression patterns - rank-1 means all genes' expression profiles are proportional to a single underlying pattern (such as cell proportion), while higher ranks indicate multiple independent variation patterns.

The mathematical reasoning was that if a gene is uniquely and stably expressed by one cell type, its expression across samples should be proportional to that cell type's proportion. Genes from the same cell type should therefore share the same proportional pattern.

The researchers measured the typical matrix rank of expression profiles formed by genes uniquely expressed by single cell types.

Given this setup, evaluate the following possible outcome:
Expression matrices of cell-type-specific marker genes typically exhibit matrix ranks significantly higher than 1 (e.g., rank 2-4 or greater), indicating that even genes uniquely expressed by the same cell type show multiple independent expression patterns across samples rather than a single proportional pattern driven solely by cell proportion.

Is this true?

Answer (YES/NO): NO